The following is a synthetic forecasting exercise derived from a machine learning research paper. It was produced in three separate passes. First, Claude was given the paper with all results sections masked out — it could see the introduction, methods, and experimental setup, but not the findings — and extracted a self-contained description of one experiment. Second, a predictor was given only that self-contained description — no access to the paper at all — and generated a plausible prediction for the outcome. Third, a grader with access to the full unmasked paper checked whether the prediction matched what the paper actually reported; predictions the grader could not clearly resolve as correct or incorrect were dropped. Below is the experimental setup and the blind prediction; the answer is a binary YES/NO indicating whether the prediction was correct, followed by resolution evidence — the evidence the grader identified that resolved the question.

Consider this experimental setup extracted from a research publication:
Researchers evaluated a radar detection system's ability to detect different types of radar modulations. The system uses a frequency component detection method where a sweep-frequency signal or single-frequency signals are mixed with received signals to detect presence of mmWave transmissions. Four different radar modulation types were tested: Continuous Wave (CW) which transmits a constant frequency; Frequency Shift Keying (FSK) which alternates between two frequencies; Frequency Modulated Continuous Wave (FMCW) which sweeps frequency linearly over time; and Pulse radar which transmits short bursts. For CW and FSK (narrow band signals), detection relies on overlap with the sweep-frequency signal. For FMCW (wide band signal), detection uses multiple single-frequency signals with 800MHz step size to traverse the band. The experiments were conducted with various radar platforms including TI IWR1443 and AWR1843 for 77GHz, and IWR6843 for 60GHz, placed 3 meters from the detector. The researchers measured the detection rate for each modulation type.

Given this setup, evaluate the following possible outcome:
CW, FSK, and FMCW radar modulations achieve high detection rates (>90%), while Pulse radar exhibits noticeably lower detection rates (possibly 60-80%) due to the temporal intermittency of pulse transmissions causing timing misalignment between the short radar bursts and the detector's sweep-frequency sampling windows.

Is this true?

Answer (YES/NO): NO